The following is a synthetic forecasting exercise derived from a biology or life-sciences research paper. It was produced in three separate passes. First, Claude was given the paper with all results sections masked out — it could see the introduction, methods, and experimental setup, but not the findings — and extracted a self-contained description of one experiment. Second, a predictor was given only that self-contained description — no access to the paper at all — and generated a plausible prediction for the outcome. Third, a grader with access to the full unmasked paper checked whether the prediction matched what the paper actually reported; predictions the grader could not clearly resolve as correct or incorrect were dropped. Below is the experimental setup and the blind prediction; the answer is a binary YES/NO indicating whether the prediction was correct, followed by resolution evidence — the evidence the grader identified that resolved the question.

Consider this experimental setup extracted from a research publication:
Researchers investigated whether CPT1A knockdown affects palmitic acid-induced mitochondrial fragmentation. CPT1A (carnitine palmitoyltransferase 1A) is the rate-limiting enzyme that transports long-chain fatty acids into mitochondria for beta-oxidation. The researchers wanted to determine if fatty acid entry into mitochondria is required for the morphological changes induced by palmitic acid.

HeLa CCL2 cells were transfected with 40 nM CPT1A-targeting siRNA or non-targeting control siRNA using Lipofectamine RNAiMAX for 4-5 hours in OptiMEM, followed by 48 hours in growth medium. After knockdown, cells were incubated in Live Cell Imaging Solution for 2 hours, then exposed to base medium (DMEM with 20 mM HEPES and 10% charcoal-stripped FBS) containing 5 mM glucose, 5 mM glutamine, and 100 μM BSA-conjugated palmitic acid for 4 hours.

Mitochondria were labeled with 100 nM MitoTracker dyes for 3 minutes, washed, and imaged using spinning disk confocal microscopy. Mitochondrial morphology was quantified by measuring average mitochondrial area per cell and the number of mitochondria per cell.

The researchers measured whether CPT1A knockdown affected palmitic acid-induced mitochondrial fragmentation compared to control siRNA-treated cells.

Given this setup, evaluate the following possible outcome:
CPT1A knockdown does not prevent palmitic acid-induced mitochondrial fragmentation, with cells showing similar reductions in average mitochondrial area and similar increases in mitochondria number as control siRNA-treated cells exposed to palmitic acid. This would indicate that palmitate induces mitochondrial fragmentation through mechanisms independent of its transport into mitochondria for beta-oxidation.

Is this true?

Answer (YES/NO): YES